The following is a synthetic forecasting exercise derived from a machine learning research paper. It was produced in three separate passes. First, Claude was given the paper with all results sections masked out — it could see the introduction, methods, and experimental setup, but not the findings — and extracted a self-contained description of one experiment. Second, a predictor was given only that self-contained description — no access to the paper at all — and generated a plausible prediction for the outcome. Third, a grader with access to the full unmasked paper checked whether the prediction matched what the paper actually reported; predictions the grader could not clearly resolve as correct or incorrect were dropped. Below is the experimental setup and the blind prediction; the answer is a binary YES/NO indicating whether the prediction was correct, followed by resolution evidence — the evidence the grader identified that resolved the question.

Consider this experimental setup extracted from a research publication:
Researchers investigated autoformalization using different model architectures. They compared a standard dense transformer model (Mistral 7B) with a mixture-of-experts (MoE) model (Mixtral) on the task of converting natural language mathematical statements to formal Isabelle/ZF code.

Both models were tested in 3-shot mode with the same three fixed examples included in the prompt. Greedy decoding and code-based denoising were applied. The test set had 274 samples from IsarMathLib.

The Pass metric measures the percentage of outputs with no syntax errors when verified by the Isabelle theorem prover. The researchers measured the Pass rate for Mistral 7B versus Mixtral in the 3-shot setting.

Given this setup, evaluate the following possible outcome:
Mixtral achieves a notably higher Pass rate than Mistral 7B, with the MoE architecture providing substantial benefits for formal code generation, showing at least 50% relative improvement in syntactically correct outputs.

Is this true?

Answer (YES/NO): NO